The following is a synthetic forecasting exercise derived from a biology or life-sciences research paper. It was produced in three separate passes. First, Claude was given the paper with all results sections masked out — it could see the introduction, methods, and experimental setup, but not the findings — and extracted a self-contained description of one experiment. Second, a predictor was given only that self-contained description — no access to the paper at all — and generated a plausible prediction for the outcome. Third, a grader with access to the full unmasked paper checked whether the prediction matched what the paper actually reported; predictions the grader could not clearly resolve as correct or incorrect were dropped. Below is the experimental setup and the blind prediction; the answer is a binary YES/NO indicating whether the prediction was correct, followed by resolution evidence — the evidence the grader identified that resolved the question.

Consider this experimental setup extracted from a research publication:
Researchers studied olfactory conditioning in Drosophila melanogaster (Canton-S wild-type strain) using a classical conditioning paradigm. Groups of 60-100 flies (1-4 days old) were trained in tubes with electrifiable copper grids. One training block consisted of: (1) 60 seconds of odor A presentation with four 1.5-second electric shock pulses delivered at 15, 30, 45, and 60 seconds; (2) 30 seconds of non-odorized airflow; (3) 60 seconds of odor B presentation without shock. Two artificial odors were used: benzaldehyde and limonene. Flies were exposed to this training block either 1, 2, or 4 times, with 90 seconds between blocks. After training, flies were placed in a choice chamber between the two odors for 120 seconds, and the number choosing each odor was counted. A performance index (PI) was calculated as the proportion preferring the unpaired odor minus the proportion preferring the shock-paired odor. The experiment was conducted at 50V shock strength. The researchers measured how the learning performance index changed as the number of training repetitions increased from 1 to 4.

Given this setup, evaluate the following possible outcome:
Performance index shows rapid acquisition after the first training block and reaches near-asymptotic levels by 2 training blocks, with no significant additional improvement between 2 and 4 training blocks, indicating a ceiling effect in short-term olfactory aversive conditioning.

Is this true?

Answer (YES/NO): NO